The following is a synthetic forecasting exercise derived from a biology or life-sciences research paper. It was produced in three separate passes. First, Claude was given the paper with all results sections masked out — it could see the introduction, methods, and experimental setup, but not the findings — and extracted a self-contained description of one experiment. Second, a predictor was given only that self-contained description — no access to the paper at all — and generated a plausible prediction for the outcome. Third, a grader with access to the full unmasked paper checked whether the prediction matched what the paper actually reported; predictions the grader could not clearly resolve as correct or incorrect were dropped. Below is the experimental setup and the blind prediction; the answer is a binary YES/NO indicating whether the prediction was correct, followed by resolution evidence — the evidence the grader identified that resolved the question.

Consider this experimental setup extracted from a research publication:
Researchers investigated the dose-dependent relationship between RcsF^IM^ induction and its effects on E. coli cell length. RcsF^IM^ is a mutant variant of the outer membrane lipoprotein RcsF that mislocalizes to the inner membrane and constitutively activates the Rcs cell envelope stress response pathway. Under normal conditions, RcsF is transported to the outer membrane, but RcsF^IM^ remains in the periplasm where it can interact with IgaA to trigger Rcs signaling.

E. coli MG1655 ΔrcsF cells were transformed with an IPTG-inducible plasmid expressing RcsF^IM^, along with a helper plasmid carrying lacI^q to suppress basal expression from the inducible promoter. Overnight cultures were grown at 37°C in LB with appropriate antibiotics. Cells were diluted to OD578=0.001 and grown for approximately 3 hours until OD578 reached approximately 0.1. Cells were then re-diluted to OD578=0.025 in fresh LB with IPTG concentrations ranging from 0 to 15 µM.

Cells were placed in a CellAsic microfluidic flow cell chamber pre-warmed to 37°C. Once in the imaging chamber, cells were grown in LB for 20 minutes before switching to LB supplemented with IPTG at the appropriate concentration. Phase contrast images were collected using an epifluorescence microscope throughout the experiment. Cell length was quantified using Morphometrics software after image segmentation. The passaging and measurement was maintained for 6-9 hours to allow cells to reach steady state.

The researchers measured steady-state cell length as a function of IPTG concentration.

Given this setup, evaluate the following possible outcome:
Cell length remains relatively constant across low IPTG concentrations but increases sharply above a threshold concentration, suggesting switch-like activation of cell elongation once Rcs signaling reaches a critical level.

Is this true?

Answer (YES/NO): NO